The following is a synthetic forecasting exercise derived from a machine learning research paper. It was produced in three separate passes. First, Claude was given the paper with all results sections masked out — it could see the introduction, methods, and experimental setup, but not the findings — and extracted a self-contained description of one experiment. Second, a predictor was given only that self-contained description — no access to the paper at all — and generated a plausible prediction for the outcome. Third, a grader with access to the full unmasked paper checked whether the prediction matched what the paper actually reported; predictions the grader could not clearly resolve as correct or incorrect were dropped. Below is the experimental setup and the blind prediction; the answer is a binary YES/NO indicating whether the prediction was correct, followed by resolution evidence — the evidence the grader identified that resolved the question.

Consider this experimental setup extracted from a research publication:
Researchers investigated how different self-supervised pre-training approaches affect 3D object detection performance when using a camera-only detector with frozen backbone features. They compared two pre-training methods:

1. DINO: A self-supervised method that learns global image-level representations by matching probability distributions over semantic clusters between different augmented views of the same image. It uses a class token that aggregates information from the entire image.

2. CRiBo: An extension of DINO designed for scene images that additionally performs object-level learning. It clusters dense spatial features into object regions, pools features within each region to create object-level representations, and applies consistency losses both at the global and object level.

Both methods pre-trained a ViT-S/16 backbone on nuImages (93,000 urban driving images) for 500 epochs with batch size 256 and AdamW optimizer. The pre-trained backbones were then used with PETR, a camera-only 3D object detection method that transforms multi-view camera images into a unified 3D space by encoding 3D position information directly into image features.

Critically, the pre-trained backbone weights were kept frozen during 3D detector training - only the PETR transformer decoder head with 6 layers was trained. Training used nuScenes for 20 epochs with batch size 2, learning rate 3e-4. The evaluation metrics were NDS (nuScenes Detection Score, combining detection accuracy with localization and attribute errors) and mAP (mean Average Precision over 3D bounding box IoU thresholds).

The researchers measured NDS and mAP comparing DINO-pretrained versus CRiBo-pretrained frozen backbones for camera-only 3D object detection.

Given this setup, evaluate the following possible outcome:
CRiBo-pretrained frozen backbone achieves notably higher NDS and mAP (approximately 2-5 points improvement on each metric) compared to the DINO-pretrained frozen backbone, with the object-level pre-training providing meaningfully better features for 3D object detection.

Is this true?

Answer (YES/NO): NO